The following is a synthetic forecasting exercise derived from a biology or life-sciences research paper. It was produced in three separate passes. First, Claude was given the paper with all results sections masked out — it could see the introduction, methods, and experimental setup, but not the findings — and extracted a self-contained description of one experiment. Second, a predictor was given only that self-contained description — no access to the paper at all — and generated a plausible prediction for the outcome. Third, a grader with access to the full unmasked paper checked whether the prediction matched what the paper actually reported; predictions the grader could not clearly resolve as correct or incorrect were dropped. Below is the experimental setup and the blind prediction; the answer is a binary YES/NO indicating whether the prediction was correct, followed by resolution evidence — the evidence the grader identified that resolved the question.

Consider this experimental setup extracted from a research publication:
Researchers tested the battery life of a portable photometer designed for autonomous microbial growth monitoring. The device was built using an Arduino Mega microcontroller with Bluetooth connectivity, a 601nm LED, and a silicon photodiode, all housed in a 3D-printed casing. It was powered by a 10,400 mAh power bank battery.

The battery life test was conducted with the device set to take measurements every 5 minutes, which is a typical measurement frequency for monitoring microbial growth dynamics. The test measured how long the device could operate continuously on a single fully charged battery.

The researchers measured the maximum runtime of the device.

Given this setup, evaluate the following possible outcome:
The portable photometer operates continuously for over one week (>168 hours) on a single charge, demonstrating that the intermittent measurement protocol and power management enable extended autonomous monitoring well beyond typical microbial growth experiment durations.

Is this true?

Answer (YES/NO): NO